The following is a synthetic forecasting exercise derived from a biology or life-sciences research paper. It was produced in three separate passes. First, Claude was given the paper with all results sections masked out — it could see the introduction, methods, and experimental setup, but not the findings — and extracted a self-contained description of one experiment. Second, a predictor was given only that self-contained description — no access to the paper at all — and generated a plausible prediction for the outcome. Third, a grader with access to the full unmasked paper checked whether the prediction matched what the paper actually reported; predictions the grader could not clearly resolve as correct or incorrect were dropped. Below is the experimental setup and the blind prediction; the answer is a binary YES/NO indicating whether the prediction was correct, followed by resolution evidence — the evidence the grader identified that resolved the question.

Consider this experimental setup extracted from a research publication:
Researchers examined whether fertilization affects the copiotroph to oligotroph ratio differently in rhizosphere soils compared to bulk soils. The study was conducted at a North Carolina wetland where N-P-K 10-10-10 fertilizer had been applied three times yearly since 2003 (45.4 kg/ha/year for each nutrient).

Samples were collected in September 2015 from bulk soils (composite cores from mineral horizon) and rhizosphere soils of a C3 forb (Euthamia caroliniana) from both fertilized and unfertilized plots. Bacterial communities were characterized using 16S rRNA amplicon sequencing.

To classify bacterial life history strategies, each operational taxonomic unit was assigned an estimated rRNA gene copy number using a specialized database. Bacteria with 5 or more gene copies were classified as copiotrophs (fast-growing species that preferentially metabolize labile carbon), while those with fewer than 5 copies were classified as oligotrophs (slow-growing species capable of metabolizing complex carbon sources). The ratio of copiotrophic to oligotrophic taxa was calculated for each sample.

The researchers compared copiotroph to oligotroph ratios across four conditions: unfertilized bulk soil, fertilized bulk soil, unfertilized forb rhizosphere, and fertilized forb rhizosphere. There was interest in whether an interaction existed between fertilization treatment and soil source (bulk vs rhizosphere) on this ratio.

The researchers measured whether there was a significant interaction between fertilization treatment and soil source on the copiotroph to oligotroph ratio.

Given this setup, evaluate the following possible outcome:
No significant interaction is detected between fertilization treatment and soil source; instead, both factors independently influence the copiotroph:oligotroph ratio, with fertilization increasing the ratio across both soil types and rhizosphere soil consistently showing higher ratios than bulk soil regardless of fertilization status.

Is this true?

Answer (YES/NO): NO